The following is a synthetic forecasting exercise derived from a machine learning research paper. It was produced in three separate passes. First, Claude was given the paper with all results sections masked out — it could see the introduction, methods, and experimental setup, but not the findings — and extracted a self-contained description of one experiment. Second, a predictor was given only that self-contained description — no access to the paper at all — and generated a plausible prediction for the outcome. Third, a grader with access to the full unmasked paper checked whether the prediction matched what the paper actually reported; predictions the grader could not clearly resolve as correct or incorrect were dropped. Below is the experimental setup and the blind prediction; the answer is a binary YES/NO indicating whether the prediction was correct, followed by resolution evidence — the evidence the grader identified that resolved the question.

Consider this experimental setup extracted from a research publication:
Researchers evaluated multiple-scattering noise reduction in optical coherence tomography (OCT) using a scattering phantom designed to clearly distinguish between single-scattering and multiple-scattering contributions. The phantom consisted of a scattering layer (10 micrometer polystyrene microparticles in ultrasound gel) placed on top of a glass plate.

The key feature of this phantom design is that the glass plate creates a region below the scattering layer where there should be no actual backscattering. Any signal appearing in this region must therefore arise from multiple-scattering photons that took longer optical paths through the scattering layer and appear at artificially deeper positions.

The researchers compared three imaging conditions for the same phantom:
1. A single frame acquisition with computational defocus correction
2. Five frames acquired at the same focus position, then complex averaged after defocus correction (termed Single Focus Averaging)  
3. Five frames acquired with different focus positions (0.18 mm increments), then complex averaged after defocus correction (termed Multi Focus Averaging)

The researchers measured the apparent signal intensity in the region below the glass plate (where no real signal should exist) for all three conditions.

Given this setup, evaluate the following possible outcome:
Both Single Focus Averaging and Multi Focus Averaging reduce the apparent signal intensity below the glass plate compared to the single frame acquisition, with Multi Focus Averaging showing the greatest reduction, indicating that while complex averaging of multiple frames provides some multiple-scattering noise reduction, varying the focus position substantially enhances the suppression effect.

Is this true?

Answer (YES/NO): NO